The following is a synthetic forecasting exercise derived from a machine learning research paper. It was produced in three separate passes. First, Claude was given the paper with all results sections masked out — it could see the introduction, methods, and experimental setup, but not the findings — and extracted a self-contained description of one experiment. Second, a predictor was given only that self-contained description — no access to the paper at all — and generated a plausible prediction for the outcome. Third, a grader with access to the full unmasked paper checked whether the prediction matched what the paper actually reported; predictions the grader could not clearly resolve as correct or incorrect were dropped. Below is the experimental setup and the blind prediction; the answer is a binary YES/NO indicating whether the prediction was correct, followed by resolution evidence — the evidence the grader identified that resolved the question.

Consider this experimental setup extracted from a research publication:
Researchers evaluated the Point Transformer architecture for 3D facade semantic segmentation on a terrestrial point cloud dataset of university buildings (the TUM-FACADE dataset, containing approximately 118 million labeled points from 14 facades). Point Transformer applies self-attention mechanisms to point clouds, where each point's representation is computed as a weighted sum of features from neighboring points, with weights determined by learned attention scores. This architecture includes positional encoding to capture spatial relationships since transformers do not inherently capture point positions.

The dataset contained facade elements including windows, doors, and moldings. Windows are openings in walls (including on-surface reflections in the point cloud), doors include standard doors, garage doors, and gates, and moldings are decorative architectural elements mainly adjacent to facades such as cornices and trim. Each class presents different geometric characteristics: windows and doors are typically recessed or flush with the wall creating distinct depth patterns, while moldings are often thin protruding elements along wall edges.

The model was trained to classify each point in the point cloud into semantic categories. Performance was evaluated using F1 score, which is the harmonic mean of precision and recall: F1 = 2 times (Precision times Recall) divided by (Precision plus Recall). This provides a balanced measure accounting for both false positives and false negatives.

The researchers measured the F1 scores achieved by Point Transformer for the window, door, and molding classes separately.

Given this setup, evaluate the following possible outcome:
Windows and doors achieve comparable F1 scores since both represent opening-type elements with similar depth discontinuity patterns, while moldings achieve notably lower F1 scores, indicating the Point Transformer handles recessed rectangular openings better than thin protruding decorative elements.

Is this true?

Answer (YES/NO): NO